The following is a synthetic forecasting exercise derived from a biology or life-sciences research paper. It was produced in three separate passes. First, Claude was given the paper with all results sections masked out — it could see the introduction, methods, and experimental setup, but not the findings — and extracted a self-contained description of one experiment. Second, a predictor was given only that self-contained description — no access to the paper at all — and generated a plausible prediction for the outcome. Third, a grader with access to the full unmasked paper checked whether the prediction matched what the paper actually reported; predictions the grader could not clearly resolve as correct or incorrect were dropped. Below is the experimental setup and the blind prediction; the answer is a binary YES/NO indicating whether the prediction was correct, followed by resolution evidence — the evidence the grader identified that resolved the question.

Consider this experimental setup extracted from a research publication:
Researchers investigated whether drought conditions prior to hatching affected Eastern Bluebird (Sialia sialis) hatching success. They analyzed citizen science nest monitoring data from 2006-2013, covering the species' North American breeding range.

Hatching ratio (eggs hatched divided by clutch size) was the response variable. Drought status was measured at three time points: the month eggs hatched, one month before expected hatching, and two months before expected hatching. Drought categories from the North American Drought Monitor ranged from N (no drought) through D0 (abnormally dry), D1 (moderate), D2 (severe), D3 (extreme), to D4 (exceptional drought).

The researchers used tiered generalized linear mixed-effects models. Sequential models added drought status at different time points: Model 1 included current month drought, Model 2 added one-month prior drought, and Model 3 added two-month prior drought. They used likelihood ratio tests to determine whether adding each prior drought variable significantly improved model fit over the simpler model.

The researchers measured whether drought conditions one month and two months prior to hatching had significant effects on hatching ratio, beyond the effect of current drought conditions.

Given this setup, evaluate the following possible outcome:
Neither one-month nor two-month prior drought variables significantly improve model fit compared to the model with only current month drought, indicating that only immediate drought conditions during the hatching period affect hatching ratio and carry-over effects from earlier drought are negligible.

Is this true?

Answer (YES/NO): NO